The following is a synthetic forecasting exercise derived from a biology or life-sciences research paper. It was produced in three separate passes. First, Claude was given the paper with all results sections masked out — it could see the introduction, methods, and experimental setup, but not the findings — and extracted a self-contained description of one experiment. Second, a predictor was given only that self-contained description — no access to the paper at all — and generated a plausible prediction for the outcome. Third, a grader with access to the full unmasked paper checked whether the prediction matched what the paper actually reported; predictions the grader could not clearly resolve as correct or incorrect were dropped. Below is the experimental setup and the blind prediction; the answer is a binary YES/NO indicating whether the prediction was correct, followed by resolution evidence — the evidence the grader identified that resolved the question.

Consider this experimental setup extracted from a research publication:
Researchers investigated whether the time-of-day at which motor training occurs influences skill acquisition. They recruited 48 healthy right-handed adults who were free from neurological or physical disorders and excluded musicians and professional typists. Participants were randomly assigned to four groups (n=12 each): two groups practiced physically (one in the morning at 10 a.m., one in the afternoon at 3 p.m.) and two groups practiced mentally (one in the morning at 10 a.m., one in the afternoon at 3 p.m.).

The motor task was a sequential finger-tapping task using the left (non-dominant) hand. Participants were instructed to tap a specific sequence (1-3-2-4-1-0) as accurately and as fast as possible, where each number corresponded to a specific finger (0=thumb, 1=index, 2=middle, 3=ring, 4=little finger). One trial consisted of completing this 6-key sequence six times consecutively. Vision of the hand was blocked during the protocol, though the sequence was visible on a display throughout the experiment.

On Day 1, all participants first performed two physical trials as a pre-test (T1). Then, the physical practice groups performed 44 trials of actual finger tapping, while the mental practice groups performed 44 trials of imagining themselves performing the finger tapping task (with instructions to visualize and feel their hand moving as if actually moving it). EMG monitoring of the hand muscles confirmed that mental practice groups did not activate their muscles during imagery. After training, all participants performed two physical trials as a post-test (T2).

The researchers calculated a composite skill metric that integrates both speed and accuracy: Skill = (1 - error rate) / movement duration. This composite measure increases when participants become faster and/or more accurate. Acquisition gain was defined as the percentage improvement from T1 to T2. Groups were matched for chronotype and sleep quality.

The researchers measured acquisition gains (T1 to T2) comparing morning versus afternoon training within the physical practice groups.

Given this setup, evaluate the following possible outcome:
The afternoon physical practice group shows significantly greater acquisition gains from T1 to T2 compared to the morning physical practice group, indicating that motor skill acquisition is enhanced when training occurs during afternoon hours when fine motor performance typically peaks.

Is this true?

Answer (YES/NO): NO